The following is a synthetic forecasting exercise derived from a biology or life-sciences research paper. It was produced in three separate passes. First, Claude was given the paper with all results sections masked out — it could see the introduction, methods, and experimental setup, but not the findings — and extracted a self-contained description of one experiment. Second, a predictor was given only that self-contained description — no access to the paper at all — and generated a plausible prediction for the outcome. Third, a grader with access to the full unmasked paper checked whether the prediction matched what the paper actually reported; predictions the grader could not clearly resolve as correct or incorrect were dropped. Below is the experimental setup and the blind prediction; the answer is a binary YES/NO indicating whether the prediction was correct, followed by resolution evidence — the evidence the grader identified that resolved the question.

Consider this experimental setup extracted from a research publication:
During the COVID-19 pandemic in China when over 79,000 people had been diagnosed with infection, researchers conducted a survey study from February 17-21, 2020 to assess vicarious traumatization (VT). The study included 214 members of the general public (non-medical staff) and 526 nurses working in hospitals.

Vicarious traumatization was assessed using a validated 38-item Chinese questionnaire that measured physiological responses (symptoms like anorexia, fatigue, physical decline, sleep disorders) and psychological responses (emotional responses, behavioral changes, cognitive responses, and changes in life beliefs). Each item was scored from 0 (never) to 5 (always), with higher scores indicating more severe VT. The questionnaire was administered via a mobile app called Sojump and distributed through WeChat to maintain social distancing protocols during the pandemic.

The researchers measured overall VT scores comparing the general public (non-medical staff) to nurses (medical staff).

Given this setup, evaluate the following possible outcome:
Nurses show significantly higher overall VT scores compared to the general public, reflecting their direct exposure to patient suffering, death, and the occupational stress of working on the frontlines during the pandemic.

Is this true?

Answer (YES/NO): NO